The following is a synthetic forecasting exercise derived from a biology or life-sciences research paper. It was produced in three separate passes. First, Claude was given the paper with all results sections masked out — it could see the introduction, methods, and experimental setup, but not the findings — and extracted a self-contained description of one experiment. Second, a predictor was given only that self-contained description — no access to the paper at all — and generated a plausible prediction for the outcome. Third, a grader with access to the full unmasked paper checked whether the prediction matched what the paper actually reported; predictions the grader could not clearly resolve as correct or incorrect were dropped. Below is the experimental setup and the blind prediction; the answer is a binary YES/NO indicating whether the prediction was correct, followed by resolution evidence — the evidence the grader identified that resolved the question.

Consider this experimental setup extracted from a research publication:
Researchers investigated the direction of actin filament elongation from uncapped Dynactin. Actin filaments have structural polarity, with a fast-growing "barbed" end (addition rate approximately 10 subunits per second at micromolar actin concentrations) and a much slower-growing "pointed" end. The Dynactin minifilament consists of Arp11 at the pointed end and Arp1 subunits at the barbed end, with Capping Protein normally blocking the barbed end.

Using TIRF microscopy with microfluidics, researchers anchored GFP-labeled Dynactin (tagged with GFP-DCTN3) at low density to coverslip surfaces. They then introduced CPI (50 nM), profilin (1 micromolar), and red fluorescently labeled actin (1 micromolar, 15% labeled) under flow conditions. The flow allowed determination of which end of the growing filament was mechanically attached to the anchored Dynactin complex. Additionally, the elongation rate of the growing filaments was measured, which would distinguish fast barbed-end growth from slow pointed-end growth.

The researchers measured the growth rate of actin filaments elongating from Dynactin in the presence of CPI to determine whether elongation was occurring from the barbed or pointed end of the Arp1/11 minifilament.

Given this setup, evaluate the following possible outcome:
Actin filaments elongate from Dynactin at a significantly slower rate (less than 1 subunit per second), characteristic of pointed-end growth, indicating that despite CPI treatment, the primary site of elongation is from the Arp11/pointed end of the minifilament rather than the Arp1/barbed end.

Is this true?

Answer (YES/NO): NO